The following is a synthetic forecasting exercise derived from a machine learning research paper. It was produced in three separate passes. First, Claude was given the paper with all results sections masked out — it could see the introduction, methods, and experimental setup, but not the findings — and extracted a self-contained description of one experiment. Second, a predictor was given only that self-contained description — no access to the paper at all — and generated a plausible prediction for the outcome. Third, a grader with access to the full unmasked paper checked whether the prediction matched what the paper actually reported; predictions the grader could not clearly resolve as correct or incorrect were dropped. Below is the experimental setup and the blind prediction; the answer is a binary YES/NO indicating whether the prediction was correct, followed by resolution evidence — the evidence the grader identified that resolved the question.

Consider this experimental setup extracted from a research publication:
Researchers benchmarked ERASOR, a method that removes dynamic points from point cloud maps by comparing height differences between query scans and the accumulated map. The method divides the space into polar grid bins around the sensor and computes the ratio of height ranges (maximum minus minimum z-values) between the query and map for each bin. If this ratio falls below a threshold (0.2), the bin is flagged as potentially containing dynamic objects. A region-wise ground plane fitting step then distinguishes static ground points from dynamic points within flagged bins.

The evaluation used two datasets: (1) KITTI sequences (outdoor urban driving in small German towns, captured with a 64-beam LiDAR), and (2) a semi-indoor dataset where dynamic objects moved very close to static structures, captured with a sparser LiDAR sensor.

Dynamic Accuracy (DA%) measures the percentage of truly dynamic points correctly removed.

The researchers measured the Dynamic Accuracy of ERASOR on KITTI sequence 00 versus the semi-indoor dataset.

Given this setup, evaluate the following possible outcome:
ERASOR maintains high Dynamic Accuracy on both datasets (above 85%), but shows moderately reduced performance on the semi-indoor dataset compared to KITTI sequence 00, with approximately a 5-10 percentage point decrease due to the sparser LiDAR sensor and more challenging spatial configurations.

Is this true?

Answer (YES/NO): NO